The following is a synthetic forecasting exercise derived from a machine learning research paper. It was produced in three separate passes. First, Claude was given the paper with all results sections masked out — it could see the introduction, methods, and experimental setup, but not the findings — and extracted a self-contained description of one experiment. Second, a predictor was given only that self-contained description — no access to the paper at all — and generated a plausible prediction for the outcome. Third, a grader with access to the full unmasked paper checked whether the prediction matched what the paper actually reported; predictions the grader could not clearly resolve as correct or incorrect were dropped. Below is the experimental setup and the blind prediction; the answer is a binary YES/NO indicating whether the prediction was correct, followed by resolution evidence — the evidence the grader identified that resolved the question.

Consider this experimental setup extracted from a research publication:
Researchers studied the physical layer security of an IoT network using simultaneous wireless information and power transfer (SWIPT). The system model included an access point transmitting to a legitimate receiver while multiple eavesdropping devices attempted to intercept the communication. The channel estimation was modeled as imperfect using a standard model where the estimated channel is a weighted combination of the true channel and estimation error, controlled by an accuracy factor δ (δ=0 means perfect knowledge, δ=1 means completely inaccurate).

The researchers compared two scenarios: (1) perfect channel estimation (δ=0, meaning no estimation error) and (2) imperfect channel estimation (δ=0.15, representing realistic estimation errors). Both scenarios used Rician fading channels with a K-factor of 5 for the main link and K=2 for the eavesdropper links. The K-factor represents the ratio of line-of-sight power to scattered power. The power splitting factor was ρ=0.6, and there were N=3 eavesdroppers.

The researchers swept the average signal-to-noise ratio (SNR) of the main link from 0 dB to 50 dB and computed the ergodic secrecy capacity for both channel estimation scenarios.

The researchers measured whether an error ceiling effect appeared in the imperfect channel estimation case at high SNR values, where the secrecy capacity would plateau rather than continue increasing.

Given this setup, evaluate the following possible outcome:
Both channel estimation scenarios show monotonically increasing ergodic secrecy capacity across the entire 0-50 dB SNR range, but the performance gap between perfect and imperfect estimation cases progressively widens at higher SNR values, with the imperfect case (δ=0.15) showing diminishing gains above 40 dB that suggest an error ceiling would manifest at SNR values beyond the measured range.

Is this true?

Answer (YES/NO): NO